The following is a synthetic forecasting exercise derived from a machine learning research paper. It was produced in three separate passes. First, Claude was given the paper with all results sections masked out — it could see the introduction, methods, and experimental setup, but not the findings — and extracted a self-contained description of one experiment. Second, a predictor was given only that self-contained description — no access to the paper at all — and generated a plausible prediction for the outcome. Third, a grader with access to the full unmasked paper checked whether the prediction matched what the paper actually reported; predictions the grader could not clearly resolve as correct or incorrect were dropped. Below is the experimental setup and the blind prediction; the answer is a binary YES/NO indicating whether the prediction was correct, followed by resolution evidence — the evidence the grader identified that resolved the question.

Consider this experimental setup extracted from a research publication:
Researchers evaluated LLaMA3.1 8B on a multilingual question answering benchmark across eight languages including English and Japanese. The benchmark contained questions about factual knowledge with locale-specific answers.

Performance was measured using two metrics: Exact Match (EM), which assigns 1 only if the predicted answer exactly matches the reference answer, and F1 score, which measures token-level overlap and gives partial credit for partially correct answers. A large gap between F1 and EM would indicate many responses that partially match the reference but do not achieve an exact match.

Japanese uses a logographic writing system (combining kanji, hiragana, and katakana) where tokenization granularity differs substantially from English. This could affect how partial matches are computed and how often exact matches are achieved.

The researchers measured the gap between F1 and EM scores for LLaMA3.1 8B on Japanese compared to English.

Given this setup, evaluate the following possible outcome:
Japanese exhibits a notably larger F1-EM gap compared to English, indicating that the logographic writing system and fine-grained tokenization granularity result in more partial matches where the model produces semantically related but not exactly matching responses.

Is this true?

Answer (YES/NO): YES